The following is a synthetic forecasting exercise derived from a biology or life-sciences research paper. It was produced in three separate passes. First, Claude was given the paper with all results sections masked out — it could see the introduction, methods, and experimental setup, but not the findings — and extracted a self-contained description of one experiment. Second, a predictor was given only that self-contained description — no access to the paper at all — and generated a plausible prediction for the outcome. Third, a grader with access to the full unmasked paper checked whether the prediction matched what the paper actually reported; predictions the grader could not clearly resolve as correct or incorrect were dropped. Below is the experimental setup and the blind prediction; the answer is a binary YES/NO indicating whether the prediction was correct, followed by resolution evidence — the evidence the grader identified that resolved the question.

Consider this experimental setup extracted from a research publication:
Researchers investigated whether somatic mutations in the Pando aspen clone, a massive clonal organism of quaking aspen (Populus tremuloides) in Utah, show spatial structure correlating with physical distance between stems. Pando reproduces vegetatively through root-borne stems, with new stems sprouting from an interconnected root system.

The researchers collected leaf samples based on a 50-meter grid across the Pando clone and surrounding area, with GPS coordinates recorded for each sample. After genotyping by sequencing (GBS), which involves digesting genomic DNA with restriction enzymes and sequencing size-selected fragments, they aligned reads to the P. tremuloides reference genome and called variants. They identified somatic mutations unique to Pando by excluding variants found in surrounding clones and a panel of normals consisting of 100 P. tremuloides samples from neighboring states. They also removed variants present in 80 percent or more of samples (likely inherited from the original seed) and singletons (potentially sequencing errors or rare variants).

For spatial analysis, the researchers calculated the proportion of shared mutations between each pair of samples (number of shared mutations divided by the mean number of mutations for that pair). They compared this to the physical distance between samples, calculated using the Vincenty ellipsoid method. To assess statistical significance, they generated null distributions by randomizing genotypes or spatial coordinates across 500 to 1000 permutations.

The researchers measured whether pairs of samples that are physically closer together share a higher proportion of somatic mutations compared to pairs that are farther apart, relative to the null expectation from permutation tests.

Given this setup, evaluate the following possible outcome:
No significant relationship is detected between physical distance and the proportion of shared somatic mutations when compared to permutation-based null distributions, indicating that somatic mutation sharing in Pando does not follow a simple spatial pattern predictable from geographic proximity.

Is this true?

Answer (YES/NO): NO